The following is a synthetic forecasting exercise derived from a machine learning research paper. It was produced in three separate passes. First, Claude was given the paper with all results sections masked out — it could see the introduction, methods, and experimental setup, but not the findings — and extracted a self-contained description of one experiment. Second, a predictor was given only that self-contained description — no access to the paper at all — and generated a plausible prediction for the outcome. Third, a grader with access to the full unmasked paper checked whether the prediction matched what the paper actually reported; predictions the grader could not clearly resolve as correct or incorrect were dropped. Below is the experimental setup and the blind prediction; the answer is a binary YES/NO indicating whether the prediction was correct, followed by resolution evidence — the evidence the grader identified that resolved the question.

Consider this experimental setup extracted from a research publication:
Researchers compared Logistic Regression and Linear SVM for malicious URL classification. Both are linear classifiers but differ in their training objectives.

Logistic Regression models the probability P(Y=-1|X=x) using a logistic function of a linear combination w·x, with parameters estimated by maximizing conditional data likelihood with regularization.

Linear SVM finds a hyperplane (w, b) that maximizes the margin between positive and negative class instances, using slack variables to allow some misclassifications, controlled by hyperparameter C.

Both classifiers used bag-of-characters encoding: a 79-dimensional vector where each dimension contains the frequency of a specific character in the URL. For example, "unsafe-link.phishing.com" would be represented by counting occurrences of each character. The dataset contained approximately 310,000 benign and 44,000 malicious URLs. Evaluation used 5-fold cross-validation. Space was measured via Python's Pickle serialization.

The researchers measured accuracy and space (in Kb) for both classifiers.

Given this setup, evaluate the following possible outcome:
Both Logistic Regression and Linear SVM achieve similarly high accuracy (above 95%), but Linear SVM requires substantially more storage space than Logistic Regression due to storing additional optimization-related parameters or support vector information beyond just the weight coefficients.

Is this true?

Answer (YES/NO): NO